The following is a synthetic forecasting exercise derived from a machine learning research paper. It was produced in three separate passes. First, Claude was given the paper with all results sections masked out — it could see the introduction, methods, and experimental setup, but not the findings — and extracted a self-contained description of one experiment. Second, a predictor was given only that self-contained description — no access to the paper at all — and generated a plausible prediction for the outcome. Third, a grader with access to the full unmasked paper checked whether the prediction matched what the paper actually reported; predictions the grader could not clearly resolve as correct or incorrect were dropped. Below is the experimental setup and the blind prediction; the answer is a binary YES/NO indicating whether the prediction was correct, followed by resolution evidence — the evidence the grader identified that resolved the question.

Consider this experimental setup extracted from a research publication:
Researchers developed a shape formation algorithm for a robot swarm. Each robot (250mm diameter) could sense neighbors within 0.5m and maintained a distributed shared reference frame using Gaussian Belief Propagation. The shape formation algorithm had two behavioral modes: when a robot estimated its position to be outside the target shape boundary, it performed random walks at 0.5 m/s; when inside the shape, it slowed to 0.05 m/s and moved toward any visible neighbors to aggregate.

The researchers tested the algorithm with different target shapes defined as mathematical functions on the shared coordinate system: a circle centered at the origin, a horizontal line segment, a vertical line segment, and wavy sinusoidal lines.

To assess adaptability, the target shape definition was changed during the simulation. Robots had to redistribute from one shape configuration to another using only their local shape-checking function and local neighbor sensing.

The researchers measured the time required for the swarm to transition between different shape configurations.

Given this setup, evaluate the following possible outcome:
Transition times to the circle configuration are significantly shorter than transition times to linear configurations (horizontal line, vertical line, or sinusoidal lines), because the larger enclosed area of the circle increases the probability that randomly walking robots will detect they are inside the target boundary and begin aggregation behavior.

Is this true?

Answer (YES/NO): NO